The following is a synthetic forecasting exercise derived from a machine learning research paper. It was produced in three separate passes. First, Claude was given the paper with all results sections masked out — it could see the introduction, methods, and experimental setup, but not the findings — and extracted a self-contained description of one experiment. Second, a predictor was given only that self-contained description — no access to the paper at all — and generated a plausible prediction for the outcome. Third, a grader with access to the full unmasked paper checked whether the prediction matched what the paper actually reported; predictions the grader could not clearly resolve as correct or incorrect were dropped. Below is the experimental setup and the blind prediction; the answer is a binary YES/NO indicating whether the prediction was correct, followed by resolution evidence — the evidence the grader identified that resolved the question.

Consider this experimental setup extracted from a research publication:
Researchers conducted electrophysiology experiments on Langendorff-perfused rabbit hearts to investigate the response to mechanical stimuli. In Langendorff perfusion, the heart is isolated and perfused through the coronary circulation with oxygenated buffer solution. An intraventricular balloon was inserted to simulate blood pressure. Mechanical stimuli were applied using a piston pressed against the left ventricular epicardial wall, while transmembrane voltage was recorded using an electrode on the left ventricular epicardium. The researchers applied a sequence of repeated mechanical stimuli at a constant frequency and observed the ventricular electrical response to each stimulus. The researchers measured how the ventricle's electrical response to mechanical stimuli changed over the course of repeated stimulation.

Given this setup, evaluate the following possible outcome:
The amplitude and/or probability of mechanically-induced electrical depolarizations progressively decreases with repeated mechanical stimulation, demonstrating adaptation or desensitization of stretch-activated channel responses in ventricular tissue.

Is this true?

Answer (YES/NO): YES